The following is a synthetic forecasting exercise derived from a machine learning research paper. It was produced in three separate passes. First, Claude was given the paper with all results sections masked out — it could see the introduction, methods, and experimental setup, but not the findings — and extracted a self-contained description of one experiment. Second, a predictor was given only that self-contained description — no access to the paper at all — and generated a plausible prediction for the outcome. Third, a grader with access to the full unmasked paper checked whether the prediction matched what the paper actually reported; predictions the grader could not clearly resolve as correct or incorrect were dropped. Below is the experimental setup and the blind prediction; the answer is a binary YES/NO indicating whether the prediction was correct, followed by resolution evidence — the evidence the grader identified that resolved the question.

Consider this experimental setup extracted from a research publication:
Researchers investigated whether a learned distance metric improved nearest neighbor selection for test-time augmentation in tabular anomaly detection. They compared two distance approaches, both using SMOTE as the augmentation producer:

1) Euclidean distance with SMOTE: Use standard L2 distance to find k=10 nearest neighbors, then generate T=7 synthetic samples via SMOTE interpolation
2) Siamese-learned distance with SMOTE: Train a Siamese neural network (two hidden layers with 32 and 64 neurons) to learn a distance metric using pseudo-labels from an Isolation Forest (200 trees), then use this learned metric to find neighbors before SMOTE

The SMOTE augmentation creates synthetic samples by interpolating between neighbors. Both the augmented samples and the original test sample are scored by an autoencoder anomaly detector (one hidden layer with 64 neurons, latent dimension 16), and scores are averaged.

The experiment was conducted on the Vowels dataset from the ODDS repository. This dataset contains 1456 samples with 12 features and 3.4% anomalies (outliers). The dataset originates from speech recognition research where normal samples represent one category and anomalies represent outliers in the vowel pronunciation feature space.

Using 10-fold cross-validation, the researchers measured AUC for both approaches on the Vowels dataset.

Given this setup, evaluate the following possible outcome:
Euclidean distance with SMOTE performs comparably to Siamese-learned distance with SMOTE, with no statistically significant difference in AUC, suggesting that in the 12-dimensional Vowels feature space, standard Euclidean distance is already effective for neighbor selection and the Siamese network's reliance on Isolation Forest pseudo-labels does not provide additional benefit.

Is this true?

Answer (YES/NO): NO